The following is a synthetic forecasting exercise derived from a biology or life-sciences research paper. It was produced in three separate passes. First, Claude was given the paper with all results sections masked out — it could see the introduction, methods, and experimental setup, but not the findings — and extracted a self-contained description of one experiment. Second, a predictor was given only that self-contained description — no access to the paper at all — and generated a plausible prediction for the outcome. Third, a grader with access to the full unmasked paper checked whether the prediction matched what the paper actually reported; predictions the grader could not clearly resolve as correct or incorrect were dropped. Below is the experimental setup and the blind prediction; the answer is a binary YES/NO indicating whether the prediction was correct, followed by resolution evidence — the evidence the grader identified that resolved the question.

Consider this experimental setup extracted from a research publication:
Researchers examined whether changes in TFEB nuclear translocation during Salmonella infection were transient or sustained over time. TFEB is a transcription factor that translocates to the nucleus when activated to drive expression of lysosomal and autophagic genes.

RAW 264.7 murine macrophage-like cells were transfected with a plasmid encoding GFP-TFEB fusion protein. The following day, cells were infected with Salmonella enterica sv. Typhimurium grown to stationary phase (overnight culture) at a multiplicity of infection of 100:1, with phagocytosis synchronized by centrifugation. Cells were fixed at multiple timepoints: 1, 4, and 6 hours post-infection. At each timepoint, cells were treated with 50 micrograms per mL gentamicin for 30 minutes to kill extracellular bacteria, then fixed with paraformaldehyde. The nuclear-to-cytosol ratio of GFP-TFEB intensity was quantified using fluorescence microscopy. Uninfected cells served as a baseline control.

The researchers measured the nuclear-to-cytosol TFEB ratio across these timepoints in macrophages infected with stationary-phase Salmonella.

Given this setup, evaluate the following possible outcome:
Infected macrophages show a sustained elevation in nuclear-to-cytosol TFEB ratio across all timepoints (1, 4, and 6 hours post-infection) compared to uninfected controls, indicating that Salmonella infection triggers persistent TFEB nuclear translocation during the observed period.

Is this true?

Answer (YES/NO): NO